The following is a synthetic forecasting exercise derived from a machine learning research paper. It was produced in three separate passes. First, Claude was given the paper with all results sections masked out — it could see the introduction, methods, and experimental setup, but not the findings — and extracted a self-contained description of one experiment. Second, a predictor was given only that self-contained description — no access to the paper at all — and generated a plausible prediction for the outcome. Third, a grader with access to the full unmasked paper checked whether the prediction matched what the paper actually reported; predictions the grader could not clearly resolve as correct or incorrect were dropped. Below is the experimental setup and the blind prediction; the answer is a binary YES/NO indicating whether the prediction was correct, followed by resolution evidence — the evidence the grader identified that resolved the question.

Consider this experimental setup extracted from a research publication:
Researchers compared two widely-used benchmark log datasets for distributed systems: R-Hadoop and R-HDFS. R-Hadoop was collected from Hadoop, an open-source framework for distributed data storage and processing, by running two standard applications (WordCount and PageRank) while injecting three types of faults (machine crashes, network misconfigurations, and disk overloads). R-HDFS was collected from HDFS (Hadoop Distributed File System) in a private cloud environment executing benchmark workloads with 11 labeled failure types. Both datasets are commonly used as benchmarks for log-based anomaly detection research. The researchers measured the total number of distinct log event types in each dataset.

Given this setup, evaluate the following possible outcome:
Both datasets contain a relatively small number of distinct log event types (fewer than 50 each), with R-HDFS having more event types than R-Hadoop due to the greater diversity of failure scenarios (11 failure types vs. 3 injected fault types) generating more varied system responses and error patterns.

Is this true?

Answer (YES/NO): NO